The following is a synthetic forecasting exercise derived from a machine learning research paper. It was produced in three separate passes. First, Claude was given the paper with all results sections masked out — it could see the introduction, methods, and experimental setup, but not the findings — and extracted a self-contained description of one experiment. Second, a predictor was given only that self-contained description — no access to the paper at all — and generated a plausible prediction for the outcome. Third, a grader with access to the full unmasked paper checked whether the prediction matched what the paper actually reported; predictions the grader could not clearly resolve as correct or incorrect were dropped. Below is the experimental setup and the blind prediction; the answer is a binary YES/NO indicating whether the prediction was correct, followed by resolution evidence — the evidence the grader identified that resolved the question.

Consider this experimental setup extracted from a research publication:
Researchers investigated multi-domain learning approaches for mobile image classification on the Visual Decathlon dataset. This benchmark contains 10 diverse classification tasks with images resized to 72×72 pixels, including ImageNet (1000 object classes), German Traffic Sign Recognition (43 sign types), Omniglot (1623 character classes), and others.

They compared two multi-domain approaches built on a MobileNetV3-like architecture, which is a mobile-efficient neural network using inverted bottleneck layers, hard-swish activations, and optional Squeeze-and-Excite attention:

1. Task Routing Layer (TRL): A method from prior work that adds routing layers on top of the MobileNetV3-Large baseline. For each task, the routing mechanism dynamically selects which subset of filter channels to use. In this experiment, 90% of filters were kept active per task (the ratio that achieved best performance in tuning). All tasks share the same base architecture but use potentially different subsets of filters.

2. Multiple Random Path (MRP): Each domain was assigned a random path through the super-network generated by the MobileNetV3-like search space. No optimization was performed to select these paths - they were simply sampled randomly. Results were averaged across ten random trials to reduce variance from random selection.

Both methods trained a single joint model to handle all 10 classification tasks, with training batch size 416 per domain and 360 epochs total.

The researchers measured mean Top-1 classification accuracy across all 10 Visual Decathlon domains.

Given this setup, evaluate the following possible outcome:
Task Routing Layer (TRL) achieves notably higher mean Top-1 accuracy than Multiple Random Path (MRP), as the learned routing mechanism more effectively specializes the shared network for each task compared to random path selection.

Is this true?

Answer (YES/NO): NO